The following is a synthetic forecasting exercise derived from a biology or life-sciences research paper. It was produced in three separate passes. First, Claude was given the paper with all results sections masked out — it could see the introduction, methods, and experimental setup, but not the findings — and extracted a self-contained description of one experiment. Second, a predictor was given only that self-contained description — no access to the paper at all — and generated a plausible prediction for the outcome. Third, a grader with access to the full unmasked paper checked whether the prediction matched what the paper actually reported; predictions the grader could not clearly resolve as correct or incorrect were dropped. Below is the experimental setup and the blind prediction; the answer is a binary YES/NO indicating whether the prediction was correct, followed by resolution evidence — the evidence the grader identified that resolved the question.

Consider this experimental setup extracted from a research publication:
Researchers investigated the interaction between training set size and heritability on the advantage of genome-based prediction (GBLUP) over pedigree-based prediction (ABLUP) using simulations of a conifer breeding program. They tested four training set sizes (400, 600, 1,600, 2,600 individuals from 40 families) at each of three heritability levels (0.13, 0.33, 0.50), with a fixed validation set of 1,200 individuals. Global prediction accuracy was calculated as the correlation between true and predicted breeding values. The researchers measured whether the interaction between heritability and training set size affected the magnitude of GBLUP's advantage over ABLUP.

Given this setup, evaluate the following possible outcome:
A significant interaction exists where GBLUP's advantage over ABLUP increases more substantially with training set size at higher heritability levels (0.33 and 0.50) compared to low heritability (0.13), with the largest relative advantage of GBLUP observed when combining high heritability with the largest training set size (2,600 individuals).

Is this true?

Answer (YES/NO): YES